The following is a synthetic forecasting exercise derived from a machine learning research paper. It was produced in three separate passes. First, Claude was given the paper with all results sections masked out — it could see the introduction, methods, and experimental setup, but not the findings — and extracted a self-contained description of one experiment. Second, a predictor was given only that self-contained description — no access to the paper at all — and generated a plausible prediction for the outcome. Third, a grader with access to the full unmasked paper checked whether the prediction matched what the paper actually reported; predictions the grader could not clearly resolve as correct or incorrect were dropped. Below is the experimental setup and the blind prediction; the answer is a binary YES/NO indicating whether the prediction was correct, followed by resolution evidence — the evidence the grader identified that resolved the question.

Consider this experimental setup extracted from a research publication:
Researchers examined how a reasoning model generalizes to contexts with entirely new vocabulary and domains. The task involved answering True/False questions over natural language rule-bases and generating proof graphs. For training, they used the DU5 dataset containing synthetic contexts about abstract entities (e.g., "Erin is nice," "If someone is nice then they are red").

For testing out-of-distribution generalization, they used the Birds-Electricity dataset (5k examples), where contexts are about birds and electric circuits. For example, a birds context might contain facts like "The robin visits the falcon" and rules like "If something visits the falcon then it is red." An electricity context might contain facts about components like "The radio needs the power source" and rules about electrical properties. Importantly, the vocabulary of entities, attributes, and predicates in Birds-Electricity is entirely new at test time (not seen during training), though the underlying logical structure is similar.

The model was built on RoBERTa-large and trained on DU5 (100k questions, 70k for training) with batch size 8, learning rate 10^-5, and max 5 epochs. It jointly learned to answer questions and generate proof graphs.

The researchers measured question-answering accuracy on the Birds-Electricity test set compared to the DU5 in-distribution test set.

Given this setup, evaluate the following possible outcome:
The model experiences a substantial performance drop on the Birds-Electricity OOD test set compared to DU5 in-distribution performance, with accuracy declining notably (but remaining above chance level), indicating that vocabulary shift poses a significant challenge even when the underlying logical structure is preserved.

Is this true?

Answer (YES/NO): YES